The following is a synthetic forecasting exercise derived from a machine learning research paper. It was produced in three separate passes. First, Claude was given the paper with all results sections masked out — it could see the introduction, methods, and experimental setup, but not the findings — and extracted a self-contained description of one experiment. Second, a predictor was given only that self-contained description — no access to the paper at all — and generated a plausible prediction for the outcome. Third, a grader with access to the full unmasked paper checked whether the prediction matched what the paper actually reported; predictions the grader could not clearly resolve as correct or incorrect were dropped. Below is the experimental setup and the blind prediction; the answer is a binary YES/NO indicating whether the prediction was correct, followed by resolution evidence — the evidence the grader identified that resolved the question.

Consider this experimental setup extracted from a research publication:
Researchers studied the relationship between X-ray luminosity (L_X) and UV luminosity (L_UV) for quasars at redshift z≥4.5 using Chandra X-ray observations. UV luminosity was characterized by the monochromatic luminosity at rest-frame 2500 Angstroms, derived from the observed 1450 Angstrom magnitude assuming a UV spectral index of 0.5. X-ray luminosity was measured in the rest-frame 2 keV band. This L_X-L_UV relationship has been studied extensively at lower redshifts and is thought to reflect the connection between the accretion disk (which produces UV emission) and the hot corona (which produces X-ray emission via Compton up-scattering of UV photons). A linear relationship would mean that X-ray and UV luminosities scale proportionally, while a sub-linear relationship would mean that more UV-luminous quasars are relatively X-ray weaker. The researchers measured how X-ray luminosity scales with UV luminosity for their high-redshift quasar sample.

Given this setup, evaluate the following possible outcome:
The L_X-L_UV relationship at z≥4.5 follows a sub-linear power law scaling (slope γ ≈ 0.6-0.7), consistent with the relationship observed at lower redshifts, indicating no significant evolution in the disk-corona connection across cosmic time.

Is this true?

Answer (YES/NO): NO